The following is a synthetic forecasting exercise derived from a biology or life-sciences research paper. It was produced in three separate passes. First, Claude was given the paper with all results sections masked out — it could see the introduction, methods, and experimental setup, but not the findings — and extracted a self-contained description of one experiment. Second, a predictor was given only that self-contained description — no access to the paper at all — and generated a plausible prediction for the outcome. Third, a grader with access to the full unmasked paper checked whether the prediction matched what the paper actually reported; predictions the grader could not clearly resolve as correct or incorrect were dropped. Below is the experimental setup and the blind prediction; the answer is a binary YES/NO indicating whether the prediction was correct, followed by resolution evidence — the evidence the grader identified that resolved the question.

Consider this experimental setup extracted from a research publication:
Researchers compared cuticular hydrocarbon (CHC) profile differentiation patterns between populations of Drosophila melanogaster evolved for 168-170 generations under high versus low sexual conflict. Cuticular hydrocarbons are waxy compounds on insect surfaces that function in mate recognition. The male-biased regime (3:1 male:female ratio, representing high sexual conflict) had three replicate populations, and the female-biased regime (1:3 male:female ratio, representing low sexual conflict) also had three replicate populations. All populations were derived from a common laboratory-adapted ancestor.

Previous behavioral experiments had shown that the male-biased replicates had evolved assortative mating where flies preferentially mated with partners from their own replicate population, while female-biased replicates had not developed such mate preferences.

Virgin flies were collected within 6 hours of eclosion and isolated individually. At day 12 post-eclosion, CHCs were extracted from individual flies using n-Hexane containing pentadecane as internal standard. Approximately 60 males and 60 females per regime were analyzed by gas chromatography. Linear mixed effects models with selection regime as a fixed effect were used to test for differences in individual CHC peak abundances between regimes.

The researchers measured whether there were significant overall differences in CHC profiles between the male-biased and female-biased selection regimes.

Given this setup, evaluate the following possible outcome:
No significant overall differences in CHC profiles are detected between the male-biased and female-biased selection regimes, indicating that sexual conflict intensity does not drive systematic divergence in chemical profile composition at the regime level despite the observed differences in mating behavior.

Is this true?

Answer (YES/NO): YES